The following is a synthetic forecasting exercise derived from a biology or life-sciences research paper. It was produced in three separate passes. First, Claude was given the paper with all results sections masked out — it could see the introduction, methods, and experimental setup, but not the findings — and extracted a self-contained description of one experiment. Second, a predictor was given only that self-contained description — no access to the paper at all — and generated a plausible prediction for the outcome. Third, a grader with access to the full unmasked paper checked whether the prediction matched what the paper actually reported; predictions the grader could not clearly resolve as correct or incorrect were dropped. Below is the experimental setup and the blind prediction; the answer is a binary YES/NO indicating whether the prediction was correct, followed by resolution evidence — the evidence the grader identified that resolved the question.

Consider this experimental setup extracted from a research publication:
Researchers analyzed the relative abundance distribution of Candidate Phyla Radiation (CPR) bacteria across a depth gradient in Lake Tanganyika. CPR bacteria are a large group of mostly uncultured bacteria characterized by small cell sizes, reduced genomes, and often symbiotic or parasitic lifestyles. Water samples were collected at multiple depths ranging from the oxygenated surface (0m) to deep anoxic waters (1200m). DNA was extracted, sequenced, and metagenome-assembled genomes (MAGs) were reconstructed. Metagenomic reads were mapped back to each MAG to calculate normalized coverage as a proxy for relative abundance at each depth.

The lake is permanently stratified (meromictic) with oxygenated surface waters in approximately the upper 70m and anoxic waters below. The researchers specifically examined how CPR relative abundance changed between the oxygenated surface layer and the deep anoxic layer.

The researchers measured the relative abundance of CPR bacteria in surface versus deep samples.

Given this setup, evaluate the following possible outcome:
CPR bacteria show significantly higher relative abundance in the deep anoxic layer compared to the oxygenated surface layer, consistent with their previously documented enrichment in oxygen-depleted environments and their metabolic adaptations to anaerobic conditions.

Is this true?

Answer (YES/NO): YES